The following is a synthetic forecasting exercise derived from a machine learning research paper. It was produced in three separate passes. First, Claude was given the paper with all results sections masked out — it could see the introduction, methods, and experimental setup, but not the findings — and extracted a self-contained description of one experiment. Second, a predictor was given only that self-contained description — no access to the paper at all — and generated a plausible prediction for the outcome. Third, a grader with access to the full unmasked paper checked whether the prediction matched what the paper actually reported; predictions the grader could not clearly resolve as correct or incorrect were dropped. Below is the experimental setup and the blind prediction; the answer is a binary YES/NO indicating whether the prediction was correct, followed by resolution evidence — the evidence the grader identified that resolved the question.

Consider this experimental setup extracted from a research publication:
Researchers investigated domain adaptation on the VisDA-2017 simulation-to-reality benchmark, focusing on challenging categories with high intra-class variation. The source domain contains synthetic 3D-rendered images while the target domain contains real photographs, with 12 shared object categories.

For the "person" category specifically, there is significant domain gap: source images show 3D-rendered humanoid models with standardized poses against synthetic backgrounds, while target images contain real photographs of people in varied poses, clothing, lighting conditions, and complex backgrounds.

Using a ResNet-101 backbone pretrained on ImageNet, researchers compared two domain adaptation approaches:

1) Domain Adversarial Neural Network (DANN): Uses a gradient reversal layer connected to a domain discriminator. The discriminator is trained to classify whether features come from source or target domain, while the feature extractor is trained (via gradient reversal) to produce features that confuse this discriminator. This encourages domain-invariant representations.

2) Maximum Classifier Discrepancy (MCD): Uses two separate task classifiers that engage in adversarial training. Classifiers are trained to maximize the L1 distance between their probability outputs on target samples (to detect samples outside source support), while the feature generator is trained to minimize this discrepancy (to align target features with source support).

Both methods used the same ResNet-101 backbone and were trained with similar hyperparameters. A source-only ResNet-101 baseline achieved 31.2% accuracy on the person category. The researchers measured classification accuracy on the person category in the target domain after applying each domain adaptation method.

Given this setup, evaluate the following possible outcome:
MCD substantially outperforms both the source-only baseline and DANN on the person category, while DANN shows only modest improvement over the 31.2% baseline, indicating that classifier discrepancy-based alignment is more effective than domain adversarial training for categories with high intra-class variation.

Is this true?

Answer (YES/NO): NO